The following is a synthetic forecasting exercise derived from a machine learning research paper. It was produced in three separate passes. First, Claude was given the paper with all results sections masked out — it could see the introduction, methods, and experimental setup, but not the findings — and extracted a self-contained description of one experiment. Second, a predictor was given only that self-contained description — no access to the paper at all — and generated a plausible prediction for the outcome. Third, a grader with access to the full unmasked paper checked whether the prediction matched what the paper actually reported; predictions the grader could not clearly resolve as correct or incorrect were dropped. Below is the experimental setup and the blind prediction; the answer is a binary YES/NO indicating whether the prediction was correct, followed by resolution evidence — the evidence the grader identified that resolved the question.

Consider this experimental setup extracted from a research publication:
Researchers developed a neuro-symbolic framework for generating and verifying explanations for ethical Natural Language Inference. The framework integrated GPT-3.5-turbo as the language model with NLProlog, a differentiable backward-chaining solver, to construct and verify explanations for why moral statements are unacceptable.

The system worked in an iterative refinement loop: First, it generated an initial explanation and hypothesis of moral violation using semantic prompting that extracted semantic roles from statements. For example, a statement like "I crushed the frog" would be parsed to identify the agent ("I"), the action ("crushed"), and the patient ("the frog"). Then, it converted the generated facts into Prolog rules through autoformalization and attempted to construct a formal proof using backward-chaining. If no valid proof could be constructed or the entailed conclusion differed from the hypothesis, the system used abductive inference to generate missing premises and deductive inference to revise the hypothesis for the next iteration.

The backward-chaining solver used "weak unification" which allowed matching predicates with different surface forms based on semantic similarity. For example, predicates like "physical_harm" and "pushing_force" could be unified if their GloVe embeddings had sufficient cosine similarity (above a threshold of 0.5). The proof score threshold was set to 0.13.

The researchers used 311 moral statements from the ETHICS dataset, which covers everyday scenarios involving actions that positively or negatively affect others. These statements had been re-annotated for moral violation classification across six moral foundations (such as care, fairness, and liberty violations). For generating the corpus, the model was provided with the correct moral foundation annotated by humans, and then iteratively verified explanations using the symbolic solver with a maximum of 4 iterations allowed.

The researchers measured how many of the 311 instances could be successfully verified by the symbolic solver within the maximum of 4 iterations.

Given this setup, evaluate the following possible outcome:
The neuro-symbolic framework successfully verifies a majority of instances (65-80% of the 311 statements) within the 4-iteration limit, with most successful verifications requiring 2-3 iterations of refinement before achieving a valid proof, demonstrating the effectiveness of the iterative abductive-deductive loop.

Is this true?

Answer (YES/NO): NO